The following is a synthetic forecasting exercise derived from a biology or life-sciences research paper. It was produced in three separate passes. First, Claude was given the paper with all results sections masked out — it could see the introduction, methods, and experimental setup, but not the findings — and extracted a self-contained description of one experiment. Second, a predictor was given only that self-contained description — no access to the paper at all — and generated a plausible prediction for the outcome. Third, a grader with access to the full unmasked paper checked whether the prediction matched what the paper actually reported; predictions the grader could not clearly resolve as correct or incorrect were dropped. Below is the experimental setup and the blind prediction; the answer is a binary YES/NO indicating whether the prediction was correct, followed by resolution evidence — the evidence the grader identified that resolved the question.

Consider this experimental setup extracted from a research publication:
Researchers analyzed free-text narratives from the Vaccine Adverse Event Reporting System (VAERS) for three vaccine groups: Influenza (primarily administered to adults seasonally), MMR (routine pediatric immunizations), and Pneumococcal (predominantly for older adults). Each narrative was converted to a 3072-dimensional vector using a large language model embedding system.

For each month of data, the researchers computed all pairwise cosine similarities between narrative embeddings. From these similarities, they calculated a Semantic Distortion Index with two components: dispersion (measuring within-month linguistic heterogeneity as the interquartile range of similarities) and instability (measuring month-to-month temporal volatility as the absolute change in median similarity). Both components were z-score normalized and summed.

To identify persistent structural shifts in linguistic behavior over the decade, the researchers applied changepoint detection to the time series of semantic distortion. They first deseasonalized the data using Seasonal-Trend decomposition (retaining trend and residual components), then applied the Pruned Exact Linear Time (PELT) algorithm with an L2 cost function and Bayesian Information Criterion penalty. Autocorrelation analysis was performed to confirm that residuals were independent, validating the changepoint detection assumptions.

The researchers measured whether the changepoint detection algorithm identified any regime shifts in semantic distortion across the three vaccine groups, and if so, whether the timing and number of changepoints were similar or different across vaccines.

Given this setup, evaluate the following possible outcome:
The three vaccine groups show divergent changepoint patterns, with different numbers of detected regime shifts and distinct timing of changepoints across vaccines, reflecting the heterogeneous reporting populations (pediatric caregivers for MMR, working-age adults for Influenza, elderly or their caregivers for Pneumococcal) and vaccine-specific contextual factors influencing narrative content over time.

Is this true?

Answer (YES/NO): YES